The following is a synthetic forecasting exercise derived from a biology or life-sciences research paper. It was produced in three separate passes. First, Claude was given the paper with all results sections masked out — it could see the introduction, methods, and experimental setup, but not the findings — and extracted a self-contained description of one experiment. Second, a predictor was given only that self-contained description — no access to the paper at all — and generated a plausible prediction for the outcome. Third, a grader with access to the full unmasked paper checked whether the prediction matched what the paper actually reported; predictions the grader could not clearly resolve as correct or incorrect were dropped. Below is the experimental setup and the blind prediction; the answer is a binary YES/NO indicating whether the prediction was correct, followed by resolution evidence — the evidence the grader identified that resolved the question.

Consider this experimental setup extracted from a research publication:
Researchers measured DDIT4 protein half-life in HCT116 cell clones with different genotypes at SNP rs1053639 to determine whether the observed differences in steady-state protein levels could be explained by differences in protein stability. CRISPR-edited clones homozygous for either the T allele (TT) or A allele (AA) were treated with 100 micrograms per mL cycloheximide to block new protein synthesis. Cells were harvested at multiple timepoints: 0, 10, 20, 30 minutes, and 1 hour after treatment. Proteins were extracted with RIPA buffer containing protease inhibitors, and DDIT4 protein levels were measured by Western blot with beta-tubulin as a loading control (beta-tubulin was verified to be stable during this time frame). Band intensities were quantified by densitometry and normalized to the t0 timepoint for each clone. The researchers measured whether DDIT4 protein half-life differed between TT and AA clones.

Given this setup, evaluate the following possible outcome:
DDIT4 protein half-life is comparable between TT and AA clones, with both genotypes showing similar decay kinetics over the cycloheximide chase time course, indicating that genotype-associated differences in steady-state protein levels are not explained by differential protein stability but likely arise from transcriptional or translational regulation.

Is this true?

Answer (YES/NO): YES